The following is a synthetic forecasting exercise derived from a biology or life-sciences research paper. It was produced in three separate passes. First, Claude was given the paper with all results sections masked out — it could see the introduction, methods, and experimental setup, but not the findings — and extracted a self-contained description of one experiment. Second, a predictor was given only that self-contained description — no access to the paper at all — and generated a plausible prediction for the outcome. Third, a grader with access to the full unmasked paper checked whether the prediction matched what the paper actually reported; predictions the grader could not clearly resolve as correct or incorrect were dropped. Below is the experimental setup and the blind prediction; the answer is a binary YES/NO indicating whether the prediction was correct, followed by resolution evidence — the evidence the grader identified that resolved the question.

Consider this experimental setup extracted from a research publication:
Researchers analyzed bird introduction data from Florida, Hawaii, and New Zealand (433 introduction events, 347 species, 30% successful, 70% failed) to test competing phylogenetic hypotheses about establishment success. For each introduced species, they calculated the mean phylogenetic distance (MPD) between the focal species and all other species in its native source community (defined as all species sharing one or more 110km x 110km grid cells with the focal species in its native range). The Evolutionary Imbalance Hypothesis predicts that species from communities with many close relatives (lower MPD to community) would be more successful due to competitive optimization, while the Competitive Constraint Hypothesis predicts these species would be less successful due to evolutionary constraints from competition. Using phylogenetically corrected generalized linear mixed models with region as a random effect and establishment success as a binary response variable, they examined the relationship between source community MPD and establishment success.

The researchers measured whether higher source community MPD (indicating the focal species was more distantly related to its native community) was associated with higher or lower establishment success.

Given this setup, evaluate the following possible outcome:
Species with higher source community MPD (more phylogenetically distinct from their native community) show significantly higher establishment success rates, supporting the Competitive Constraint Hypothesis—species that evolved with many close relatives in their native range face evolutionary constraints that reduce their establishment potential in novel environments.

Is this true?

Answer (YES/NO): NO